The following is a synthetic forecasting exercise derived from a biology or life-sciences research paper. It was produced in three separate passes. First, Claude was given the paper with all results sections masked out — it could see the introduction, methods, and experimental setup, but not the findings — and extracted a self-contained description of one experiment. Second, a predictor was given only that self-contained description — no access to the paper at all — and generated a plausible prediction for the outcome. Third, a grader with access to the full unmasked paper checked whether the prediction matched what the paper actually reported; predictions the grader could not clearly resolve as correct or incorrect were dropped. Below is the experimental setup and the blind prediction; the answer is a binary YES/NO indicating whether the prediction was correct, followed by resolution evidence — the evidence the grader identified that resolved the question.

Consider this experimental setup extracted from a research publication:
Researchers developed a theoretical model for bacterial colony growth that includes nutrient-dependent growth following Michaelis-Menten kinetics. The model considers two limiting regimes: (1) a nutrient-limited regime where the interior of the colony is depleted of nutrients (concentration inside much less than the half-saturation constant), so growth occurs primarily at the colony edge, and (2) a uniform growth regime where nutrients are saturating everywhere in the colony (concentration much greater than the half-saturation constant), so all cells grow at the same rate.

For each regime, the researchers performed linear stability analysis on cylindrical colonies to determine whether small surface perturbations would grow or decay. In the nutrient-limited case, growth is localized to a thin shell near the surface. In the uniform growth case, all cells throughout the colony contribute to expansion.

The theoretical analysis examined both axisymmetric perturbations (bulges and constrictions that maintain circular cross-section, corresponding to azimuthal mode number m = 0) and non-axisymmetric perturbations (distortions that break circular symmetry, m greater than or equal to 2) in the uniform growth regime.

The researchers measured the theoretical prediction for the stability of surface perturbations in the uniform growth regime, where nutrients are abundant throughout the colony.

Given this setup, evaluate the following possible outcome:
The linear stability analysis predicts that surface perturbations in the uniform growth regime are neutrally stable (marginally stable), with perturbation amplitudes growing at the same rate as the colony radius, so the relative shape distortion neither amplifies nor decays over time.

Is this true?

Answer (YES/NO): NO